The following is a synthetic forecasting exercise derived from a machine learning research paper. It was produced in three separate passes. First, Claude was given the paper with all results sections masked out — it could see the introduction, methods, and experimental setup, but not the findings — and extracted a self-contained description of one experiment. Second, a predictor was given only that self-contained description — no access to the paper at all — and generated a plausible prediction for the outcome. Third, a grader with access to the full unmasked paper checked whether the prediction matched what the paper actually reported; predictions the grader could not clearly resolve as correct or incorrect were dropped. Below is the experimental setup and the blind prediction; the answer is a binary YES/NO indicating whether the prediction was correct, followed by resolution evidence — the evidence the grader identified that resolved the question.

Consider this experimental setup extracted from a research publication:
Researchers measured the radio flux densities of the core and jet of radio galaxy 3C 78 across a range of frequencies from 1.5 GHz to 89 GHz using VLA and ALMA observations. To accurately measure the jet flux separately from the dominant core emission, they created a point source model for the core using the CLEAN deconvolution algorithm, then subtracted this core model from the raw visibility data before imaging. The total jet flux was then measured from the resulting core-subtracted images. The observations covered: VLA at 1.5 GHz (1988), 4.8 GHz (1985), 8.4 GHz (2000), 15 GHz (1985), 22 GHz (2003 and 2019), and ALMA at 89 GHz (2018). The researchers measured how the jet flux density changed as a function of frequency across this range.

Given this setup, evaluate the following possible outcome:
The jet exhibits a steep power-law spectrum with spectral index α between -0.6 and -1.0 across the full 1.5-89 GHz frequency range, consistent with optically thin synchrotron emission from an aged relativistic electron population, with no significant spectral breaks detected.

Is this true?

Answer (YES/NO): NO